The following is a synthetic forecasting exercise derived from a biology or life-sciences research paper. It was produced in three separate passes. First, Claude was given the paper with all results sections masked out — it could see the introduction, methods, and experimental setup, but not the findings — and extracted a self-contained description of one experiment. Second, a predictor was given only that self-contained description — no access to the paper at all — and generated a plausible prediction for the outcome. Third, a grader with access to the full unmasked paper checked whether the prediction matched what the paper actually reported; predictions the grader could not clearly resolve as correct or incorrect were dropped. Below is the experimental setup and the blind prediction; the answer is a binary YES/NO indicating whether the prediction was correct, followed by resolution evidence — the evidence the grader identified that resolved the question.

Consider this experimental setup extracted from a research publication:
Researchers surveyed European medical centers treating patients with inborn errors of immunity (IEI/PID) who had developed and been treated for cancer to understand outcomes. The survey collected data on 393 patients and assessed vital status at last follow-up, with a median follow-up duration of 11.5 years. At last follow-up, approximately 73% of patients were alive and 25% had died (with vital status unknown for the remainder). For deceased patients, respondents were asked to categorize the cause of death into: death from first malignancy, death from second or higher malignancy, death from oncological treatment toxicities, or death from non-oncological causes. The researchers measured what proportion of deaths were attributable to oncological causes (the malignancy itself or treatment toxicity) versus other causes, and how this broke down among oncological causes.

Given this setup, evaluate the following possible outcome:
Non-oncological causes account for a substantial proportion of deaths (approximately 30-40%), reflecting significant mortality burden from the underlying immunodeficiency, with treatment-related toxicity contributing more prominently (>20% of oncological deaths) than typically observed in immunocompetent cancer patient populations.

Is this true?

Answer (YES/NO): YES